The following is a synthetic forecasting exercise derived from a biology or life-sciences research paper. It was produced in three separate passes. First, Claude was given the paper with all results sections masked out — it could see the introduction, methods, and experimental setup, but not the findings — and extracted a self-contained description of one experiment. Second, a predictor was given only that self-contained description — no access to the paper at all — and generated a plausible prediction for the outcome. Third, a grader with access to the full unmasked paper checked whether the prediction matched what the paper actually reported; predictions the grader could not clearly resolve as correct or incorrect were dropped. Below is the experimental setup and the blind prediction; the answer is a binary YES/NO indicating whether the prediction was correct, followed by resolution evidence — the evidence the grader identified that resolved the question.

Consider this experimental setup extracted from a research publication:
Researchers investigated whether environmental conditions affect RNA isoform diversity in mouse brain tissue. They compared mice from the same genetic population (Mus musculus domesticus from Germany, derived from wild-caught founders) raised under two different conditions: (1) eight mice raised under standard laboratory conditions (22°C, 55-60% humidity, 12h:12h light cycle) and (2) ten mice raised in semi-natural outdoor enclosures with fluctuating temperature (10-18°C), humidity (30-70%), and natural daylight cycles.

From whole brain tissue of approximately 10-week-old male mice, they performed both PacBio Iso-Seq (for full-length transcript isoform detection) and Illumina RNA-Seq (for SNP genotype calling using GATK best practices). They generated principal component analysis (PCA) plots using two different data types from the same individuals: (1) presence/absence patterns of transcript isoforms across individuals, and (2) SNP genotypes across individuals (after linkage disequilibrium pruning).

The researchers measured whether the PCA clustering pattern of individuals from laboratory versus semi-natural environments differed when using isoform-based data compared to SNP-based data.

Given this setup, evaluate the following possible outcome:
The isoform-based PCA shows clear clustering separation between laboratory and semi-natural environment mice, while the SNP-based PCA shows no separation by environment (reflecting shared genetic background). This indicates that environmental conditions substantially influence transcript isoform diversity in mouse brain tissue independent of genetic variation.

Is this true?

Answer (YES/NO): YES